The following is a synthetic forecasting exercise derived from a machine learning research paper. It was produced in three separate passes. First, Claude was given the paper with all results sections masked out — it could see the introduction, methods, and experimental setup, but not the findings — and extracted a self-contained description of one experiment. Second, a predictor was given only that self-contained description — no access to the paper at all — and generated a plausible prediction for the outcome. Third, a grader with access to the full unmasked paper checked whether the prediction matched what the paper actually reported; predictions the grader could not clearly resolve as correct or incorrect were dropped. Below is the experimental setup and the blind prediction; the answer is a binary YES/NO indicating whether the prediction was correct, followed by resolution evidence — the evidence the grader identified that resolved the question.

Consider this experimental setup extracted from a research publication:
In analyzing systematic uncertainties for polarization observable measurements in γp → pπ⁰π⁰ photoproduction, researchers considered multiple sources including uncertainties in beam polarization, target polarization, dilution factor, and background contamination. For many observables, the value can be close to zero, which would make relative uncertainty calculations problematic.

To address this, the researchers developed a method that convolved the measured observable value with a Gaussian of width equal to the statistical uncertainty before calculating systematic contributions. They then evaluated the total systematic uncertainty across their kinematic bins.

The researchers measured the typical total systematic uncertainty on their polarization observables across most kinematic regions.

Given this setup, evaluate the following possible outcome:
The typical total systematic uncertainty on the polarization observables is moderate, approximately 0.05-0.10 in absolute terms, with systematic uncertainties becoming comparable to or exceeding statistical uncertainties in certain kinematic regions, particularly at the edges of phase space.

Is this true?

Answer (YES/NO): NO